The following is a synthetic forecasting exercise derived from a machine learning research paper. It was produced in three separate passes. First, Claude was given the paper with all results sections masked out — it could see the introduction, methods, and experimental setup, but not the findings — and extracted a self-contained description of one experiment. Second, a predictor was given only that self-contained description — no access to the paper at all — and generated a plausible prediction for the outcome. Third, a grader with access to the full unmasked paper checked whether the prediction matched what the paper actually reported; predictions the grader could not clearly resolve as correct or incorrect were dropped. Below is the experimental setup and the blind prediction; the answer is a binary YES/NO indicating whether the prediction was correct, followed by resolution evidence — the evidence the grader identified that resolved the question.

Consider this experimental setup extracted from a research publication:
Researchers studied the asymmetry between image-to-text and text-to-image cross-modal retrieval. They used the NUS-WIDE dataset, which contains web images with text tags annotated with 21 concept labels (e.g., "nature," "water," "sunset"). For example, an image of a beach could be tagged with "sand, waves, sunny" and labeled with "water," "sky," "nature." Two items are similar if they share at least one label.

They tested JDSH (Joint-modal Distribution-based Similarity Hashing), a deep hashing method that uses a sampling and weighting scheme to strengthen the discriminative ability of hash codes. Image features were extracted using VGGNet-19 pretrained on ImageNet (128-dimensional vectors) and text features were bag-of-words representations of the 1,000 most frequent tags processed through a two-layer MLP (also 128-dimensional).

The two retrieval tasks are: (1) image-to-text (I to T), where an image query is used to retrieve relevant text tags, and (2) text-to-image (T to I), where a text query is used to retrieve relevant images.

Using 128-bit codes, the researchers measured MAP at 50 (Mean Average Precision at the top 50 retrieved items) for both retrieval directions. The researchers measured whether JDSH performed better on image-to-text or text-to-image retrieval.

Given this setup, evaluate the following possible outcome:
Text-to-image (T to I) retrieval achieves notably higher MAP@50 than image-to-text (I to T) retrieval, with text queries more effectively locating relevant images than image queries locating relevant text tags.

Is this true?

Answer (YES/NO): YES